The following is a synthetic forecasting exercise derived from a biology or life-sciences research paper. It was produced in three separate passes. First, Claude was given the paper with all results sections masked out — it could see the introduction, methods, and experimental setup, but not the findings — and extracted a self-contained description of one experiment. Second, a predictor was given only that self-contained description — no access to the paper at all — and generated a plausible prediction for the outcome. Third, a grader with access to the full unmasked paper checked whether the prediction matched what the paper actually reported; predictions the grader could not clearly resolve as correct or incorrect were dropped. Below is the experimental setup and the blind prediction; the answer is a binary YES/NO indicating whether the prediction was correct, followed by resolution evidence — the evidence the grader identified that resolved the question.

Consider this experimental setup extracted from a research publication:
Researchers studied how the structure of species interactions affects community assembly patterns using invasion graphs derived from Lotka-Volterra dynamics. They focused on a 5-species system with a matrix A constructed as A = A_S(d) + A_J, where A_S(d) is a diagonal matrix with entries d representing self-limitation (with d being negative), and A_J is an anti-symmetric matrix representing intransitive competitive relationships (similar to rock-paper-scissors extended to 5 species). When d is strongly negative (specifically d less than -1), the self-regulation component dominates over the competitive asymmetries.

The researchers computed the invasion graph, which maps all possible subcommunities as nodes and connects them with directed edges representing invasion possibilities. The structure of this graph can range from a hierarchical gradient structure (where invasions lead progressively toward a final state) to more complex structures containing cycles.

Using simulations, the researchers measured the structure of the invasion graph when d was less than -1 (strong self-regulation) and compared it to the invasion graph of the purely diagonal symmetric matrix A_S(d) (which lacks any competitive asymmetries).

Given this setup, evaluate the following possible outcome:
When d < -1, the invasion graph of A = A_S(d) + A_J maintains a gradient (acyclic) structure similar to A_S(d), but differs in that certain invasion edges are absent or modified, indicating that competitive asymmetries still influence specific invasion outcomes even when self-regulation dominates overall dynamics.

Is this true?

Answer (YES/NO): NO